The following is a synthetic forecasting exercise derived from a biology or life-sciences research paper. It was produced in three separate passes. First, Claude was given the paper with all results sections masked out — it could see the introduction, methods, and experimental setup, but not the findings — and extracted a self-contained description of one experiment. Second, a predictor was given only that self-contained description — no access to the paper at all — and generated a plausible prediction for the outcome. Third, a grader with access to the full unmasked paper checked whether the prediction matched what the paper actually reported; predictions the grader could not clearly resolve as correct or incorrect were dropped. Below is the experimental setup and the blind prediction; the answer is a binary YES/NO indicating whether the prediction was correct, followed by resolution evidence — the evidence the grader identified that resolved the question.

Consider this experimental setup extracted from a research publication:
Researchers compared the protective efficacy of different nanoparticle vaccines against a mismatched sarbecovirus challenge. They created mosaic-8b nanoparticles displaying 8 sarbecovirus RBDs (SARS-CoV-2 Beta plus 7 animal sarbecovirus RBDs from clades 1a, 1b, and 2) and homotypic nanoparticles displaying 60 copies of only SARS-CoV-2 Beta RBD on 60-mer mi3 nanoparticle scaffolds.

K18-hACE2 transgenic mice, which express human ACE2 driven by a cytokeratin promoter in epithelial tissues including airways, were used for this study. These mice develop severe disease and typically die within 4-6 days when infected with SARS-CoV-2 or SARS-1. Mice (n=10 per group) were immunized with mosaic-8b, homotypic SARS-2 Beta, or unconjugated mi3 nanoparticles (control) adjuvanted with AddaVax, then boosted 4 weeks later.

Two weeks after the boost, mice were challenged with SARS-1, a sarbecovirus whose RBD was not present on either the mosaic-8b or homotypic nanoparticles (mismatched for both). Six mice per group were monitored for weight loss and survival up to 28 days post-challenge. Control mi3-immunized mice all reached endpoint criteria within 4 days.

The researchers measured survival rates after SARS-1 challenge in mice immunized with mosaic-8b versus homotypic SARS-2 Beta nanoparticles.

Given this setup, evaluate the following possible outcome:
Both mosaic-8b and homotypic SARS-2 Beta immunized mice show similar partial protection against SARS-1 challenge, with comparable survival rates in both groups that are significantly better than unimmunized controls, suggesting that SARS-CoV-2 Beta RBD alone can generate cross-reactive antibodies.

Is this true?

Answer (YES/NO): NO